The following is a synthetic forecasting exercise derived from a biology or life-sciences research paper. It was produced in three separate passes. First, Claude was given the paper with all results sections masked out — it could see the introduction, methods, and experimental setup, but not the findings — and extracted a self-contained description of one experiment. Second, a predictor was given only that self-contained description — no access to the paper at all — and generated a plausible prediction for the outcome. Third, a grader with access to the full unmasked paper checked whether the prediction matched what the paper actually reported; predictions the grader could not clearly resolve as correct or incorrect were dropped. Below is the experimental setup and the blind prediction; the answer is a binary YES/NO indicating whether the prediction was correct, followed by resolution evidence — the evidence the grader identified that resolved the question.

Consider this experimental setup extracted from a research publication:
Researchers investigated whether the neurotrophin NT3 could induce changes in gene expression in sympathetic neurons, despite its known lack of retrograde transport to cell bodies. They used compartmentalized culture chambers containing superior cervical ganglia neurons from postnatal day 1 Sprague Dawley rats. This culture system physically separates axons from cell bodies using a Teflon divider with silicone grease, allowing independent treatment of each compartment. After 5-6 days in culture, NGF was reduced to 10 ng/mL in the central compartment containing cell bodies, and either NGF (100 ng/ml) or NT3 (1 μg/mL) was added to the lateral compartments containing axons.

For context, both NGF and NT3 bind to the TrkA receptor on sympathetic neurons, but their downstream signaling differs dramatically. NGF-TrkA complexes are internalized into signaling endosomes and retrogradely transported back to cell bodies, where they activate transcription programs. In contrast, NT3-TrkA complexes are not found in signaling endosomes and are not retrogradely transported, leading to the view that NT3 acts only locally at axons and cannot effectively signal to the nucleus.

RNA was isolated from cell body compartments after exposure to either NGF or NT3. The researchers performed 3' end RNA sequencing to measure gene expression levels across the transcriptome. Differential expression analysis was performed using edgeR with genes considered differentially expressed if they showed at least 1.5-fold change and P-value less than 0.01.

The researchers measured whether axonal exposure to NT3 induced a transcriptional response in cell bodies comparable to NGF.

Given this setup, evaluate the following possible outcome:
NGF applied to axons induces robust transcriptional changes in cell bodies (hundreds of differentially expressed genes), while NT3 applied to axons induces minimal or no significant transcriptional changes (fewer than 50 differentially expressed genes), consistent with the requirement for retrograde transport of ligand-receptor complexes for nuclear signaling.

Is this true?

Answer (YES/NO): NO